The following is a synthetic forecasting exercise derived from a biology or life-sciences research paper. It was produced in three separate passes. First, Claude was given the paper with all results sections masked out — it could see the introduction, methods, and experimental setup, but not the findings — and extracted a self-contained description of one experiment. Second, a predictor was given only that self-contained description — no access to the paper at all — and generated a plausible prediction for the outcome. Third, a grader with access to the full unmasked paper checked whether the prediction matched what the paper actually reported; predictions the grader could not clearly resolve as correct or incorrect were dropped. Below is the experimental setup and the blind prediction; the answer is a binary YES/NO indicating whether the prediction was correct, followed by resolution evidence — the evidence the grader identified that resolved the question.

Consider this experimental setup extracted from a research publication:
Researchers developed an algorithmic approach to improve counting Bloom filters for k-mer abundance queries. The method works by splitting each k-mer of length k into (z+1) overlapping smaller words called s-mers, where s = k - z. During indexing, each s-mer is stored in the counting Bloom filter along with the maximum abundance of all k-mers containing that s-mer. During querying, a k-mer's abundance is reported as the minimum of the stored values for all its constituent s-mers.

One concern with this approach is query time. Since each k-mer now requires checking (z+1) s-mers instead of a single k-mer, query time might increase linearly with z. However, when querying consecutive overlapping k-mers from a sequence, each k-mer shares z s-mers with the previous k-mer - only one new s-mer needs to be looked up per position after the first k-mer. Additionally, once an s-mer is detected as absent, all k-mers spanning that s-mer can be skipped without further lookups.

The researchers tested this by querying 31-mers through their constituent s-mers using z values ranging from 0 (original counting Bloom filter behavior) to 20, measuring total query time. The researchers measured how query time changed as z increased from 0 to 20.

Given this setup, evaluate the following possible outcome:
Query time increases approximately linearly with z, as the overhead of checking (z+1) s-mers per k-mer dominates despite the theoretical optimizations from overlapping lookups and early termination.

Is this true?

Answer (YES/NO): NO